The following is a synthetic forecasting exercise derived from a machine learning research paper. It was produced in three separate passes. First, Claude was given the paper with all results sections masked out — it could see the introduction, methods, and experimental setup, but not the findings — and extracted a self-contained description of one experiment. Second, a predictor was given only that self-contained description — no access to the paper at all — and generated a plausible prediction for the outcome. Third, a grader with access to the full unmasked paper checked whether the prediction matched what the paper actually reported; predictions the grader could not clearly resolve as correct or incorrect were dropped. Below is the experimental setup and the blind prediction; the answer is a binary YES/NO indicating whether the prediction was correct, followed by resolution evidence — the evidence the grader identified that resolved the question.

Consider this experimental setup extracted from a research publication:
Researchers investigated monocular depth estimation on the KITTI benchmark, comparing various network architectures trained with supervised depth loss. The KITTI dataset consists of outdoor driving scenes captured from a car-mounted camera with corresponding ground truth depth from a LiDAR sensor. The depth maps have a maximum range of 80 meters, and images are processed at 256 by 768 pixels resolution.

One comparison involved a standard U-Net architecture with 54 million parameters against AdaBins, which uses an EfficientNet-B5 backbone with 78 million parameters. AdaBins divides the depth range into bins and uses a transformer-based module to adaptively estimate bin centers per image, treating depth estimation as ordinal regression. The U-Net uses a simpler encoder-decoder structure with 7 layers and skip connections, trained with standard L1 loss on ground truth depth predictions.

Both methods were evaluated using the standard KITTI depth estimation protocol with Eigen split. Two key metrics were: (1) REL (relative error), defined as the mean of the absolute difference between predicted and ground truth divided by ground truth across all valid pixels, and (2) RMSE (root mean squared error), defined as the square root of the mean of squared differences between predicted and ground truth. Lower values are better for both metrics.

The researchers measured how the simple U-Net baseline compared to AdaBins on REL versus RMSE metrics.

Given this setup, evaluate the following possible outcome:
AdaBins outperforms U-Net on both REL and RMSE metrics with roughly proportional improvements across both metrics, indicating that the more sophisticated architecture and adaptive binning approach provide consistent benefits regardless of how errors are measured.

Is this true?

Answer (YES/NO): NO